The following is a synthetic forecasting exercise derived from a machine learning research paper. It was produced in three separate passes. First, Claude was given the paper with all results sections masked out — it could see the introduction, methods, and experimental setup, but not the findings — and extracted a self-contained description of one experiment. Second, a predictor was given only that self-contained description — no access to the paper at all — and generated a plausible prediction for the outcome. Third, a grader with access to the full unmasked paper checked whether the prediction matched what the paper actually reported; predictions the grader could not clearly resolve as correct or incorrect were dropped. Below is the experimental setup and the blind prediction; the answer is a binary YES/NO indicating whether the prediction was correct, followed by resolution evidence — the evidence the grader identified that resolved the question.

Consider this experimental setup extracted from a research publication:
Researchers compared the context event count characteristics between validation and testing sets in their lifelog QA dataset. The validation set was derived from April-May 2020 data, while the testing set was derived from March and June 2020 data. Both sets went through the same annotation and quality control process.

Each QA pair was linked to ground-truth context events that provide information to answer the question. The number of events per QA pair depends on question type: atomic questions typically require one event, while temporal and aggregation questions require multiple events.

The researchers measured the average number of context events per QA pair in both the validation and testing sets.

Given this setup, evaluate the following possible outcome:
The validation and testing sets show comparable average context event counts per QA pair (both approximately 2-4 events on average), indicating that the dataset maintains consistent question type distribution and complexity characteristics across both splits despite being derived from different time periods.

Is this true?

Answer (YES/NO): NO